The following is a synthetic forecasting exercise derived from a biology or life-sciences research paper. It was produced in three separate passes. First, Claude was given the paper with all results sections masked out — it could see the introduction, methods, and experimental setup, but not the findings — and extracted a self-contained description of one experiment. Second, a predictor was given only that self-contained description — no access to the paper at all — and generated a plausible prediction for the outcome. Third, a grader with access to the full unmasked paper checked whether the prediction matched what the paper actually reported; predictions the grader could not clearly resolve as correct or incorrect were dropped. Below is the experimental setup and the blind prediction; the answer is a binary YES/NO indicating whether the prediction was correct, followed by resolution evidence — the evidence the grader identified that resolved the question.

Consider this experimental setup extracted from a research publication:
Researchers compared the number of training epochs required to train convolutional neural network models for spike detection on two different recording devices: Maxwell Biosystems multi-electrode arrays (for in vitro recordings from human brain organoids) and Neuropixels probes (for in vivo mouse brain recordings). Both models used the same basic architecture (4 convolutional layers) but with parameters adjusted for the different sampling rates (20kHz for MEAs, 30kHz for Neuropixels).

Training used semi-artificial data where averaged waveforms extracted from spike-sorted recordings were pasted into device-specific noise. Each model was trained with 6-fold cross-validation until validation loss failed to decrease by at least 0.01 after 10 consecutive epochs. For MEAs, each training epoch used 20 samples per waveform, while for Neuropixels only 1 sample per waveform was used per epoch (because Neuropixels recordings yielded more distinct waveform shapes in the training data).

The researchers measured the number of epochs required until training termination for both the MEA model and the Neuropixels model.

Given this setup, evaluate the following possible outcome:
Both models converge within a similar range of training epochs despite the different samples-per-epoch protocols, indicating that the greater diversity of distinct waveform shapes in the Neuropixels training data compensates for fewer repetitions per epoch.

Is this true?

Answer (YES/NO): NO